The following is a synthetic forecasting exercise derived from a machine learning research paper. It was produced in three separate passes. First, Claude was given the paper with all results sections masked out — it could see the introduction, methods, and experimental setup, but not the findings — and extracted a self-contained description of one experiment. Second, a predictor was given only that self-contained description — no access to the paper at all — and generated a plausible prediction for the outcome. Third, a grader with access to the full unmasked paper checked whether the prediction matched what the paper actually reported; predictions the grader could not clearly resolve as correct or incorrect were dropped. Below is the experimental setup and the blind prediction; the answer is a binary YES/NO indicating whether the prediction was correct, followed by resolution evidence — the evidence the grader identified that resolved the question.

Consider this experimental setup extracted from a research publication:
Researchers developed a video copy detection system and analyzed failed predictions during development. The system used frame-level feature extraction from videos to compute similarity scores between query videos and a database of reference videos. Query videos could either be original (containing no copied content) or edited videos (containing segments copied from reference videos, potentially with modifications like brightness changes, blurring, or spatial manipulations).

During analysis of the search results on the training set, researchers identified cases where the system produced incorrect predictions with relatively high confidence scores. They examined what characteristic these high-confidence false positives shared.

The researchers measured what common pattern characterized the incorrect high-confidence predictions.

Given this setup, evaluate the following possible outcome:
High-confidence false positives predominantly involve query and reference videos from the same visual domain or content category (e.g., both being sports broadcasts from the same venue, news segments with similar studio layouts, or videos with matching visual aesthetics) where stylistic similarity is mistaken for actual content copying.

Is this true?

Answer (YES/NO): NO